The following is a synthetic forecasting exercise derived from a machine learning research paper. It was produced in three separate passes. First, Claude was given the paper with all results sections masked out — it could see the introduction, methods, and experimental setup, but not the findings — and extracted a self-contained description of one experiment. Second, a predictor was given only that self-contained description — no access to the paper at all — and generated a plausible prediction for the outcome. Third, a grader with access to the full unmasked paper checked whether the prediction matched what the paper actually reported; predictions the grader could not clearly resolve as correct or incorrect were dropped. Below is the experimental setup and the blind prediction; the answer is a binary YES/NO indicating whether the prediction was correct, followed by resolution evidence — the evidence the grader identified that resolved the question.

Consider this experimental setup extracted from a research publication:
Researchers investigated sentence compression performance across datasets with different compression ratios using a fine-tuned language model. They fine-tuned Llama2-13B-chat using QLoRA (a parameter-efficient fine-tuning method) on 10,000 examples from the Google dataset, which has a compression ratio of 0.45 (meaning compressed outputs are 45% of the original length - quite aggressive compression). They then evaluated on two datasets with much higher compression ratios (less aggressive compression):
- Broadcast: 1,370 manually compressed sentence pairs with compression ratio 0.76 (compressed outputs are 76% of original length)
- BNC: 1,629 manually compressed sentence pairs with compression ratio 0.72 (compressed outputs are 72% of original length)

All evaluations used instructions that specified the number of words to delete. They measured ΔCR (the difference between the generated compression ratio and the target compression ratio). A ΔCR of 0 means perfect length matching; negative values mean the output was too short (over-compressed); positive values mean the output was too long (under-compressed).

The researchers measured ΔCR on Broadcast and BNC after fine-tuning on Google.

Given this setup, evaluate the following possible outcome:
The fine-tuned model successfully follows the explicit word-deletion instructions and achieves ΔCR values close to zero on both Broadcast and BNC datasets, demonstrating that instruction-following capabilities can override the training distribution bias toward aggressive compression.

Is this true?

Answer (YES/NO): NO